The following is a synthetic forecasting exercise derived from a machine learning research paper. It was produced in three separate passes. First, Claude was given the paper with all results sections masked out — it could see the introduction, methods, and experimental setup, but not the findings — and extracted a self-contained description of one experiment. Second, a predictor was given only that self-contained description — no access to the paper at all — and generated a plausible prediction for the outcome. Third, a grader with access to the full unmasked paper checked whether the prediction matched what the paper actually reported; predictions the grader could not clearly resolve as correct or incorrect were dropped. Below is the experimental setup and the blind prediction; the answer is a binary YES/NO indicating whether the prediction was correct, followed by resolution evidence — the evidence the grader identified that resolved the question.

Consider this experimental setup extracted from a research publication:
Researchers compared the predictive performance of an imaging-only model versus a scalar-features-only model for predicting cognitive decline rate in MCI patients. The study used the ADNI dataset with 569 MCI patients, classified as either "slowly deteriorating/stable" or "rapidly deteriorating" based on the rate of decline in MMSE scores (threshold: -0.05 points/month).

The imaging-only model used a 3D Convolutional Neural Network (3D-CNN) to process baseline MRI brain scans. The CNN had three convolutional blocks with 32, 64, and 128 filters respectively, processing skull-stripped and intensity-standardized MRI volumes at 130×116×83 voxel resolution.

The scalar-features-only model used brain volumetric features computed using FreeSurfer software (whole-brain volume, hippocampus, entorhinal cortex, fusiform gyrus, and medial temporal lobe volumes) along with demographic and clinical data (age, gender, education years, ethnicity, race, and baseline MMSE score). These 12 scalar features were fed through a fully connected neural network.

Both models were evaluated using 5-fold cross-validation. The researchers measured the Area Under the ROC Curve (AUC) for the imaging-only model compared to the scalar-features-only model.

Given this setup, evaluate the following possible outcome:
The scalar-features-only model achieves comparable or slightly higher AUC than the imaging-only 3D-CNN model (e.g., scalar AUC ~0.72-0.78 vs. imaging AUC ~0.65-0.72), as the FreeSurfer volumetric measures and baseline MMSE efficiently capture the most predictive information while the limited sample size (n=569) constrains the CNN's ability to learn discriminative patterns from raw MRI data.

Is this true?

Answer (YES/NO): NO